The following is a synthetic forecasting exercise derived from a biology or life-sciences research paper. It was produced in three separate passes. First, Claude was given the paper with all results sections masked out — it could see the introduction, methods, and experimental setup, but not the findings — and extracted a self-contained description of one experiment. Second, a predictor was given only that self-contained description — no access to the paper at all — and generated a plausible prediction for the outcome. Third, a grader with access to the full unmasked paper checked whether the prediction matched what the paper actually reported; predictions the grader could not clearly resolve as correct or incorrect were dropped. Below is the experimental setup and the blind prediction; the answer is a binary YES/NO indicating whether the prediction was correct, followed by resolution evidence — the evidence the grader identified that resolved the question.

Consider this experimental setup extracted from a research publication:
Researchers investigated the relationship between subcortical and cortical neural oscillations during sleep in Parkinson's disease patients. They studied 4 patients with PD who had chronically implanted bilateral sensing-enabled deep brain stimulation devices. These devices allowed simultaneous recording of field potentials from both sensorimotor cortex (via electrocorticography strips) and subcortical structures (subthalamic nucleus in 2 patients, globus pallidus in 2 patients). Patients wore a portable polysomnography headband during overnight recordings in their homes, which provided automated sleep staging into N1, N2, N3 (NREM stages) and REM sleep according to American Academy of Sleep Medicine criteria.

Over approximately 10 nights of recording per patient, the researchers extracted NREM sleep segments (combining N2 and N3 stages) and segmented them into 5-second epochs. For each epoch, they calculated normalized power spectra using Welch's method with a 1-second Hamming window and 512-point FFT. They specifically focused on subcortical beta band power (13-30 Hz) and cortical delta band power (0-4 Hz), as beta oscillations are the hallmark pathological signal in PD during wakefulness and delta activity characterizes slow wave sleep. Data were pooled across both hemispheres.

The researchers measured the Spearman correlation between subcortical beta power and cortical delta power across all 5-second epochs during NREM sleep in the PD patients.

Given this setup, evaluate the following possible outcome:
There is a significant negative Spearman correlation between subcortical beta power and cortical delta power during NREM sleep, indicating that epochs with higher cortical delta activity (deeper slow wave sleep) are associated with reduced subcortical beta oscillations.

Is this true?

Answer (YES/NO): YES